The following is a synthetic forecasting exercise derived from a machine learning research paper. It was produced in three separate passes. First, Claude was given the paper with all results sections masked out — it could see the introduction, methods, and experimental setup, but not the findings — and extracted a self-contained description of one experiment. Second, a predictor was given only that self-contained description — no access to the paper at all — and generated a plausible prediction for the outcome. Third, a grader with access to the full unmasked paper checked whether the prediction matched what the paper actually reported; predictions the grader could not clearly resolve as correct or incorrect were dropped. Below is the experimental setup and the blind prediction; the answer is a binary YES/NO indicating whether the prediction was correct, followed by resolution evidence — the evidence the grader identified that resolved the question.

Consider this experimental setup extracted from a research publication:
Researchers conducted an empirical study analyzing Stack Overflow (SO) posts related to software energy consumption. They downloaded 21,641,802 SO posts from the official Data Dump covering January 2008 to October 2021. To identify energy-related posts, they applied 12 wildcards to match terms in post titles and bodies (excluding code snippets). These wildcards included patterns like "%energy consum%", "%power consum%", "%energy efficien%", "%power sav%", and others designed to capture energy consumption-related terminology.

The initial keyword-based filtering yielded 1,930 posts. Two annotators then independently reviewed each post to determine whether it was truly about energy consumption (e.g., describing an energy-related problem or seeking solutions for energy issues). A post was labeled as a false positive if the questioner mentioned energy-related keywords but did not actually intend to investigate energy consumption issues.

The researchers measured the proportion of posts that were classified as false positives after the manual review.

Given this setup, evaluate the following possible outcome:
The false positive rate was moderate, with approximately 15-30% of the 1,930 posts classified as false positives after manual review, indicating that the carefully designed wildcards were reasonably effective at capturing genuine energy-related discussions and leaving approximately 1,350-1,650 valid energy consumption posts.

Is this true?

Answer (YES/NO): NO